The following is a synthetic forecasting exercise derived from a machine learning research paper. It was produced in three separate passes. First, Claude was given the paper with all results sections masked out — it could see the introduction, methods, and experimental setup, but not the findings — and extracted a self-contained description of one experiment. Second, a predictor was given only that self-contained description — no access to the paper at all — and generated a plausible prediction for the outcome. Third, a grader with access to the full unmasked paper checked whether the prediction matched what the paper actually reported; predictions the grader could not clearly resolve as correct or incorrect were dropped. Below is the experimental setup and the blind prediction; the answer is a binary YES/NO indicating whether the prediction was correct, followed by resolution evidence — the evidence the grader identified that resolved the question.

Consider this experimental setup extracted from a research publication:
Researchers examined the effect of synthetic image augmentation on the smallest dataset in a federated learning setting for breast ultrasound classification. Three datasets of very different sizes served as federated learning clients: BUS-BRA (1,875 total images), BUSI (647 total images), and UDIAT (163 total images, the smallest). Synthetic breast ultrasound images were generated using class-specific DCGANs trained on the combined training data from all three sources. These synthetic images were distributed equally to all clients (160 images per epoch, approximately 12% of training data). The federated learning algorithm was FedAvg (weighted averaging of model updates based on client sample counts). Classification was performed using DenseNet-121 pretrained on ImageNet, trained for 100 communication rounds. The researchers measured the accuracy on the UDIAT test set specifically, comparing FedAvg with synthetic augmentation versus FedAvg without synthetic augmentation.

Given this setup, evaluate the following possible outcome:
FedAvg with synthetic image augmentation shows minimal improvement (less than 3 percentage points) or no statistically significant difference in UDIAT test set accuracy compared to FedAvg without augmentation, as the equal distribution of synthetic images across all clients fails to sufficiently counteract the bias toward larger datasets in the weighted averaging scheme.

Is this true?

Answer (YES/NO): NO